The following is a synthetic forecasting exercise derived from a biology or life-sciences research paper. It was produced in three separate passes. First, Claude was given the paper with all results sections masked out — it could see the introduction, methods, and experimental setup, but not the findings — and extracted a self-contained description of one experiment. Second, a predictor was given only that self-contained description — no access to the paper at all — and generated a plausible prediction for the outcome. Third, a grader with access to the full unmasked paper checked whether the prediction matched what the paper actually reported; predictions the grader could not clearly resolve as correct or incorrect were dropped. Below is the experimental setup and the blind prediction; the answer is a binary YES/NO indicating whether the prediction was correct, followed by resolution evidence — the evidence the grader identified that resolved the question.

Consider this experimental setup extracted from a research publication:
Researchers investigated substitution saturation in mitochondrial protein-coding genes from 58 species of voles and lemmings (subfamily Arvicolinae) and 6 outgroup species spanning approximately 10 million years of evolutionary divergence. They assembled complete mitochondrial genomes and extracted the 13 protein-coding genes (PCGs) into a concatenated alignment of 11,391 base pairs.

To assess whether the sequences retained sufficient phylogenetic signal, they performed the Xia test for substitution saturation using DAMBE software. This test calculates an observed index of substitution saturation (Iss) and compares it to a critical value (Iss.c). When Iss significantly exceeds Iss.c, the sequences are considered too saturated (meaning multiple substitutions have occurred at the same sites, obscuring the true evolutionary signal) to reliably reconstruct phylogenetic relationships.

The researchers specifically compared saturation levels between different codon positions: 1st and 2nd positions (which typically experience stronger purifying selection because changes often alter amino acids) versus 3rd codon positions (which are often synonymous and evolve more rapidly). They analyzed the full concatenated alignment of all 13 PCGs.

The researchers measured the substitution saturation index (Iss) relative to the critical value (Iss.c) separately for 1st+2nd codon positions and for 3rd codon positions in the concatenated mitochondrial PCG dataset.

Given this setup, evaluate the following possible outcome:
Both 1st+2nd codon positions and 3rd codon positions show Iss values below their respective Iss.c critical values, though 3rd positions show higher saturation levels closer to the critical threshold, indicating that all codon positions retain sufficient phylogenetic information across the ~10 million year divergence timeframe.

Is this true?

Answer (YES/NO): YES